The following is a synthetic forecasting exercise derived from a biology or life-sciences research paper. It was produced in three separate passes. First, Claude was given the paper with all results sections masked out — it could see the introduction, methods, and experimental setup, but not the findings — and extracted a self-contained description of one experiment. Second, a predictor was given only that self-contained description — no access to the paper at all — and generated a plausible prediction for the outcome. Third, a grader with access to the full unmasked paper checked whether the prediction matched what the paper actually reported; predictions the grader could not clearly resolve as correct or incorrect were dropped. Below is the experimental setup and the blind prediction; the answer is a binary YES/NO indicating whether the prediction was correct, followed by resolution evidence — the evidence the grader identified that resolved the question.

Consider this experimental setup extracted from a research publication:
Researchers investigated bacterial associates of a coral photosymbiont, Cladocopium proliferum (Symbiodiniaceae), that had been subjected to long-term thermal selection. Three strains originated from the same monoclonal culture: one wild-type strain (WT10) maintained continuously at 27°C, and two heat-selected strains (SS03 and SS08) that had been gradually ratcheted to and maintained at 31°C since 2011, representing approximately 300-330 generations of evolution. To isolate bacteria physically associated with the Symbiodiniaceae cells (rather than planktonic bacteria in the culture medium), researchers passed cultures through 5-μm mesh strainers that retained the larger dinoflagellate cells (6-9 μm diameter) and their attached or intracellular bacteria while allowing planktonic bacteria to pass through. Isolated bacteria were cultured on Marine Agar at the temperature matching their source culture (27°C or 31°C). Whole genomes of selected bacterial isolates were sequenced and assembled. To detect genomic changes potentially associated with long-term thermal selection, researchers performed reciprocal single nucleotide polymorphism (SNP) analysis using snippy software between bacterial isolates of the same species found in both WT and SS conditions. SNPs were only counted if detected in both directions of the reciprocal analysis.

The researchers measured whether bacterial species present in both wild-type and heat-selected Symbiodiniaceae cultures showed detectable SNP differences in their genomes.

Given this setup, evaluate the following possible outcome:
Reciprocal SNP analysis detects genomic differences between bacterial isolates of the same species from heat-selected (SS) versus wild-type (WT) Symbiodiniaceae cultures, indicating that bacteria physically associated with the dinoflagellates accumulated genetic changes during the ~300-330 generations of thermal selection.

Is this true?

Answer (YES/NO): YES